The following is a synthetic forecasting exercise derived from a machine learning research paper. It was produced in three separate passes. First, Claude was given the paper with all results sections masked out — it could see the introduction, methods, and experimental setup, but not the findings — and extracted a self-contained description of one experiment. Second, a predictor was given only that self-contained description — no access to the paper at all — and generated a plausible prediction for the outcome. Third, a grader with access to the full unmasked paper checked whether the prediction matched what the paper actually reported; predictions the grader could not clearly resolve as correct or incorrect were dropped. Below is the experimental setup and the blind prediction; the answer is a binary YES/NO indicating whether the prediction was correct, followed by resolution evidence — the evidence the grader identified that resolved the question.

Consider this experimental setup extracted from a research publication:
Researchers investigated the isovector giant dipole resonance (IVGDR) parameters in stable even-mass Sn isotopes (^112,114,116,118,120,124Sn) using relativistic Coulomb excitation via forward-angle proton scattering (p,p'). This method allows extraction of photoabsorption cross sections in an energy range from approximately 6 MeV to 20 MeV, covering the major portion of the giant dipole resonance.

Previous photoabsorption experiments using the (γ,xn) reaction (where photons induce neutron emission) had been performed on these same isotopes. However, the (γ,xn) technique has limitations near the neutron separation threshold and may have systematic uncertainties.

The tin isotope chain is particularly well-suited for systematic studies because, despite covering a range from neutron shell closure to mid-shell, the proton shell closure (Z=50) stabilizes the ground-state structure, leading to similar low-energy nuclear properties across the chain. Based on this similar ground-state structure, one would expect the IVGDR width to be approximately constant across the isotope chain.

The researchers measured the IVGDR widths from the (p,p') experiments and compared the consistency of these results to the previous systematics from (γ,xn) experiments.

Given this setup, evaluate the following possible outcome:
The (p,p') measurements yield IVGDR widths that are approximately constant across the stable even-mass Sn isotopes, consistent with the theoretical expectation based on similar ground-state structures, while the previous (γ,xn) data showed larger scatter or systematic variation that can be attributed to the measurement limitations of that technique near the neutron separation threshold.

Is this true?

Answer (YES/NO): YES